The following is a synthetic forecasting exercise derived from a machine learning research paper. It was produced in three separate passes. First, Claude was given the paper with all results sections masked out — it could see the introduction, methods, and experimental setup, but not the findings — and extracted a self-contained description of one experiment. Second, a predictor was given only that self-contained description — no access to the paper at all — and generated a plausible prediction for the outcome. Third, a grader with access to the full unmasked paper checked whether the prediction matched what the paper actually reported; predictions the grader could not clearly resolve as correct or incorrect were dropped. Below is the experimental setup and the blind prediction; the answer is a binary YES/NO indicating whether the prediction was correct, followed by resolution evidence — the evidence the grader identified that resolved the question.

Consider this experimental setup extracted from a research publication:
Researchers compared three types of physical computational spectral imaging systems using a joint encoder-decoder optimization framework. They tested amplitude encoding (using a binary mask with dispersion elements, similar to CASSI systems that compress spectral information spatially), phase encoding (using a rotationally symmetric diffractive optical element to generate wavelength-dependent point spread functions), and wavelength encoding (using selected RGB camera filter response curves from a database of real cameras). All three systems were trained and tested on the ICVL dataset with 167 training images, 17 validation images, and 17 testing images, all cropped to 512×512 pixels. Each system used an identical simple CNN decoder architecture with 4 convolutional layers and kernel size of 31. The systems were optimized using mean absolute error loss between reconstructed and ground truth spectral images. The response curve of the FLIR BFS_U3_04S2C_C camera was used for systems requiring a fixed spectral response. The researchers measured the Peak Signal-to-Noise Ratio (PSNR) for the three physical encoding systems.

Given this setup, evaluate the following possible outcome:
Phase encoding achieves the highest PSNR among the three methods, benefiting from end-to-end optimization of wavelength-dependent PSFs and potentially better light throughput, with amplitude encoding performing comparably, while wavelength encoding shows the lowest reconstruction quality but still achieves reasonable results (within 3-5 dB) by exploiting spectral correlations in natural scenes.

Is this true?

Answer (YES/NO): NO